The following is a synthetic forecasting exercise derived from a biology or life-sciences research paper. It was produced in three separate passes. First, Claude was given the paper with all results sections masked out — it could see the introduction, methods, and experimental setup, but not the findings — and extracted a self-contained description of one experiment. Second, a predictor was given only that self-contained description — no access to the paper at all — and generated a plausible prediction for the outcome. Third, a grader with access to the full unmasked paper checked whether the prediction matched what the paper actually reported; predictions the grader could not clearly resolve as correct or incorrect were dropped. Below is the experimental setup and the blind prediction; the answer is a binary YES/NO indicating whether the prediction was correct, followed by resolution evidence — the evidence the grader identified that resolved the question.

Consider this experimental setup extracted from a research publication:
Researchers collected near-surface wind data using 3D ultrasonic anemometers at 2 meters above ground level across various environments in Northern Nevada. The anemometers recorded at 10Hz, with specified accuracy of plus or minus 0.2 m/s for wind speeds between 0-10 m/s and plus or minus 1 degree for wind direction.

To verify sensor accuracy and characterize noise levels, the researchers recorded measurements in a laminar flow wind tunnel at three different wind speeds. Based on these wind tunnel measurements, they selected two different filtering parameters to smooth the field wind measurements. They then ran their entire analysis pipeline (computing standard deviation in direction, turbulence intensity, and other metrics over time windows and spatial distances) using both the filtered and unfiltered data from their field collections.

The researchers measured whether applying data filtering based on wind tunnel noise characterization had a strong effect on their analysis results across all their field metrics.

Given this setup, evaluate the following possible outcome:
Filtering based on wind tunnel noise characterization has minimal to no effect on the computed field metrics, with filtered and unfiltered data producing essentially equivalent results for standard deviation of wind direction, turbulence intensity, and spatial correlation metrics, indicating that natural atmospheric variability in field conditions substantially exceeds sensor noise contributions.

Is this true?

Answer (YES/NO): YES